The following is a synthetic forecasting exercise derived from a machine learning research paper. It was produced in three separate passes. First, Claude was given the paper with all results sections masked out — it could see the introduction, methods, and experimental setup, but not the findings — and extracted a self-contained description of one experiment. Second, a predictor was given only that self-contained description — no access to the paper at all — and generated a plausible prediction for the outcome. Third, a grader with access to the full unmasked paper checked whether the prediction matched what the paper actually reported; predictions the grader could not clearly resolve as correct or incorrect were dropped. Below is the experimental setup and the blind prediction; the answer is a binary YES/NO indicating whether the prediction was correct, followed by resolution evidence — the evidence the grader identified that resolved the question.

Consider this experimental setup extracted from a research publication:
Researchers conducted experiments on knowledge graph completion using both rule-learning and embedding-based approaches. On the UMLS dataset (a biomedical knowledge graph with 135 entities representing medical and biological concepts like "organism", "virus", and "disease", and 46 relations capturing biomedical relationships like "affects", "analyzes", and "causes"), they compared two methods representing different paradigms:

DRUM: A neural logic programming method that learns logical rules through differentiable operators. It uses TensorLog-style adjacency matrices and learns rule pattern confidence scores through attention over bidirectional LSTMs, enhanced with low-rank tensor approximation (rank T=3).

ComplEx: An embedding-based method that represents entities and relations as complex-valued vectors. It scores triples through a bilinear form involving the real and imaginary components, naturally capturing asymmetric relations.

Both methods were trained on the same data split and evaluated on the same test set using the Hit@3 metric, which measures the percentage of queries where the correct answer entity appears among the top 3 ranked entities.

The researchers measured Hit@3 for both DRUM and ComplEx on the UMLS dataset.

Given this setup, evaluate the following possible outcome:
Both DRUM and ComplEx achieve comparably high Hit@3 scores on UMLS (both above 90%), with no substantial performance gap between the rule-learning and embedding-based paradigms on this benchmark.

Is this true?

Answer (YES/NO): NO